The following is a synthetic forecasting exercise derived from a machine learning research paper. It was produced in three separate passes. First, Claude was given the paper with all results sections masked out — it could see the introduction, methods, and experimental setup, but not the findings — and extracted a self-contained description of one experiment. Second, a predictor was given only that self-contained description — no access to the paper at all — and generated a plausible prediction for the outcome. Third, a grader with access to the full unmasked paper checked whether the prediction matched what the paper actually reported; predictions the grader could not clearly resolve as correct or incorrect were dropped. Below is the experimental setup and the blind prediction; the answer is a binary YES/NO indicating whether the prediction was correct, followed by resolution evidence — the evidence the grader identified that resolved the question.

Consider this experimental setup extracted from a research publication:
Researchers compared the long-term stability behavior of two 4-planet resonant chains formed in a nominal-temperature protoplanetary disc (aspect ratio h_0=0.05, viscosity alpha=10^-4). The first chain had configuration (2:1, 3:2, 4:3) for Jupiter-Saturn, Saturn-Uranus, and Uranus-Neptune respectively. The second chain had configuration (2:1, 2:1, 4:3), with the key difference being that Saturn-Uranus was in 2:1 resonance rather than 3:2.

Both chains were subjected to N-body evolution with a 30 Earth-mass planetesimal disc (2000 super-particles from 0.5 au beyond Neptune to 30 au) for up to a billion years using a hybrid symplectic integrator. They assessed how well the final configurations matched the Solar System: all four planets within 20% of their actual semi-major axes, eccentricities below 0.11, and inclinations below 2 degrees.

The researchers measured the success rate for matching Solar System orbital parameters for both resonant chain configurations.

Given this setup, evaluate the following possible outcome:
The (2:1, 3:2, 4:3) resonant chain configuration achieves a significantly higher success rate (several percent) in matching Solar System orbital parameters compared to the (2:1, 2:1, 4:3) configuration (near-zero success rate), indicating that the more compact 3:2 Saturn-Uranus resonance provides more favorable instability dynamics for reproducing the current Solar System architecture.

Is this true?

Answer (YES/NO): NO